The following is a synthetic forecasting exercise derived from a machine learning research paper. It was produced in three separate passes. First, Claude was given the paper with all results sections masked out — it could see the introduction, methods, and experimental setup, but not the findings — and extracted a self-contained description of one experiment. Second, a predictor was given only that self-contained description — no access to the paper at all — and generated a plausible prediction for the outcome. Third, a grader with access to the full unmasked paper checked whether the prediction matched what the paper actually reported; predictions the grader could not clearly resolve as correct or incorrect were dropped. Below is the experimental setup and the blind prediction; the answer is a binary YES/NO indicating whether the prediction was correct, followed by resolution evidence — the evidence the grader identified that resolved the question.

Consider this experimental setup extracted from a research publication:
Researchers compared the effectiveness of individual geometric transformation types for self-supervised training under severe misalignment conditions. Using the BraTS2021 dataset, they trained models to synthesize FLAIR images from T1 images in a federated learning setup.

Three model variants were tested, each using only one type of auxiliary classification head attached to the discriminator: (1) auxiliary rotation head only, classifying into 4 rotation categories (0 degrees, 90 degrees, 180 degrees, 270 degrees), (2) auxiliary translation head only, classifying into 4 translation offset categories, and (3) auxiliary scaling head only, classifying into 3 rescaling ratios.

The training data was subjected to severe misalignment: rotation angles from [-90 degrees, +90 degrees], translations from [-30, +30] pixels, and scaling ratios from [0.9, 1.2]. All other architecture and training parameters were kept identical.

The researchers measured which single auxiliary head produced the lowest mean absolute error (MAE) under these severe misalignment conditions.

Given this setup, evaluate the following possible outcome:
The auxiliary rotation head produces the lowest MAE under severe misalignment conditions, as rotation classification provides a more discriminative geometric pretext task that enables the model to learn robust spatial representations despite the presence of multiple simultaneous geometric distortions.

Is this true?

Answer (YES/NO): NO